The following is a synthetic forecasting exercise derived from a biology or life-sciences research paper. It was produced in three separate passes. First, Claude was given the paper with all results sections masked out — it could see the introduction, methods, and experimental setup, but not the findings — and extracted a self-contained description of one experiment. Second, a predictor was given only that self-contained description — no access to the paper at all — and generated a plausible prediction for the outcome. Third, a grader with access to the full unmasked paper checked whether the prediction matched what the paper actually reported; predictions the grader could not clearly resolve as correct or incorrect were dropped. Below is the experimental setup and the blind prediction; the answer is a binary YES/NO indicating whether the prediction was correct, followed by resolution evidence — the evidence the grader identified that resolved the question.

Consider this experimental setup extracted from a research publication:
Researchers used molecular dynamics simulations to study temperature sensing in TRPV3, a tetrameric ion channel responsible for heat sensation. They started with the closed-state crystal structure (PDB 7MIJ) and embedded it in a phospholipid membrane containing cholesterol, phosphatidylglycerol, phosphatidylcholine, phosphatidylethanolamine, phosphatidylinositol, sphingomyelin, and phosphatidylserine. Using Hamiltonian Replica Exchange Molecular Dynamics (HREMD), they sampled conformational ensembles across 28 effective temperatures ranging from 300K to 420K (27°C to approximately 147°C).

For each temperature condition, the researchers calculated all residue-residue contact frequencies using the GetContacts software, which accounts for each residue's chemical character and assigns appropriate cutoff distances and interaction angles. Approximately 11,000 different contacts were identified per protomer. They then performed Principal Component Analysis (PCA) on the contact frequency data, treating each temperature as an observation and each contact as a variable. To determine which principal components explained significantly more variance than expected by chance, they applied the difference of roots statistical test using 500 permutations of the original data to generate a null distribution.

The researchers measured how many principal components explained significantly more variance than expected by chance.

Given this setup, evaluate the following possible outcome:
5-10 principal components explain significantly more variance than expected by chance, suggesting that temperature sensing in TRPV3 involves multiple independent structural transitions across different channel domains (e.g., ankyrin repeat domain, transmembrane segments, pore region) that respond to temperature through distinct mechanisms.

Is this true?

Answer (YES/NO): YES